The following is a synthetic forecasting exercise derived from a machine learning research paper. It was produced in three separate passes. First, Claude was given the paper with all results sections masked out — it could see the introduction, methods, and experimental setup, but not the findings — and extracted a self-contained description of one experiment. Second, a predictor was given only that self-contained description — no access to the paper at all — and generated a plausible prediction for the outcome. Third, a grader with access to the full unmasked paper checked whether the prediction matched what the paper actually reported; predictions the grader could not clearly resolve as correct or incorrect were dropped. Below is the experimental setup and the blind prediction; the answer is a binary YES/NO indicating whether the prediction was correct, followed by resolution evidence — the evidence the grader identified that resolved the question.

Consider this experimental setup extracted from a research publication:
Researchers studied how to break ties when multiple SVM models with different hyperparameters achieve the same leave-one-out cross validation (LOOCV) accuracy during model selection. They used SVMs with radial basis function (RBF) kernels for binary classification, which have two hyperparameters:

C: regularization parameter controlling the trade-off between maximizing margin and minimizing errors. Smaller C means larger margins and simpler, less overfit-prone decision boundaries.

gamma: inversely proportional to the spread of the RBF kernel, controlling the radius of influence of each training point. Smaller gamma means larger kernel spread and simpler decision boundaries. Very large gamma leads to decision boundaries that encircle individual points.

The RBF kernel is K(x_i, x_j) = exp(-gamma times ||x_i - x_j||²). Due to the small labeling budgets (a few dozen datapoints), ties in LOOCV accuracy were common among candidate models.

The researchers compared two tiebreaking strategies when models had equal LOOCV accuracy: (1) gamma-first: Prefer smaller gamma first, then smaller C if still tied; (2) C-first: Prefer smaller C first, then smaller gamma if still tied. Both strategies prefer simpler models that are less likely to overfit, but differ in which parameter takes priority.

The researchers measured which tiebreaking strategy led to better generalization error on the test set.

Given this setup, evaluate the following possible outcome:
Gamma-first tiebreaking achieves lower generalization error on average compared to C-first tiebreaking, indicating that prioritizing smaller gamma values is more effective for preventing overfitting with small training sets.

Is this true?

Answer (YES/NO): YES